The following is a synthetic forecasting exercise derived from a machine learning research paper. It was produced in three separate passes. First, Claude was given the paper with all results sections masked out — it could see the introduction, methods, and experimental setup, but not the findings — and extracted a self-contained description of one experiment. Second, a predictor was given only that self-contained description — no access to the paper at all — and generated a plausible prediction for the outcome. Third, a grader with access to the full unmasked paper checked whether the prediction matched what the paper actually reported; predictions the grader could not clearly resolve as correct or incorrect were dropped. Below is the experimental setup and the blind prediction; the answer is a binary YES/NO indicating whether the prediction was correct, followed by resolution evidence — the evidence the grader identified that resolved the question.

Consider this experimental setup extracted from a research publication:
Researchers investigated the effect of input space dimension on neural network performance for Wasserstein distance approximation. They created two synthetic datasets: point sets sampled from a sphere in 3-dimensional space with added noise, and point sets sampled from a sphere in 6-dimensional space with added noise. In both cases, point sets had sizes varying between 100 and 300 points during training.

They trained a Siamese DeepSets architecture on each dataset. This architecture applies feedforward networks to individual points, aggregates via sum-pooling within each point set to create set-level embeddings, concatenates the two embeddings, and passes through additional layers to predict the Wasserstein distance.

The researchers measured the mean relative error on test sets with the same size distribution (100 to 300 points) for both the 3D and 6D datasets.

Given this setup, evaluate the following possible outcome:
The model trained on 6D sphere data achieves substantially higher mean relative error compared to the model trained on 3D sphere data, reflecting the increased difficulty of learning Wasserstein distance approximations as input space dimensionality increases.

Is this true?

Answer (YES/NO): NO